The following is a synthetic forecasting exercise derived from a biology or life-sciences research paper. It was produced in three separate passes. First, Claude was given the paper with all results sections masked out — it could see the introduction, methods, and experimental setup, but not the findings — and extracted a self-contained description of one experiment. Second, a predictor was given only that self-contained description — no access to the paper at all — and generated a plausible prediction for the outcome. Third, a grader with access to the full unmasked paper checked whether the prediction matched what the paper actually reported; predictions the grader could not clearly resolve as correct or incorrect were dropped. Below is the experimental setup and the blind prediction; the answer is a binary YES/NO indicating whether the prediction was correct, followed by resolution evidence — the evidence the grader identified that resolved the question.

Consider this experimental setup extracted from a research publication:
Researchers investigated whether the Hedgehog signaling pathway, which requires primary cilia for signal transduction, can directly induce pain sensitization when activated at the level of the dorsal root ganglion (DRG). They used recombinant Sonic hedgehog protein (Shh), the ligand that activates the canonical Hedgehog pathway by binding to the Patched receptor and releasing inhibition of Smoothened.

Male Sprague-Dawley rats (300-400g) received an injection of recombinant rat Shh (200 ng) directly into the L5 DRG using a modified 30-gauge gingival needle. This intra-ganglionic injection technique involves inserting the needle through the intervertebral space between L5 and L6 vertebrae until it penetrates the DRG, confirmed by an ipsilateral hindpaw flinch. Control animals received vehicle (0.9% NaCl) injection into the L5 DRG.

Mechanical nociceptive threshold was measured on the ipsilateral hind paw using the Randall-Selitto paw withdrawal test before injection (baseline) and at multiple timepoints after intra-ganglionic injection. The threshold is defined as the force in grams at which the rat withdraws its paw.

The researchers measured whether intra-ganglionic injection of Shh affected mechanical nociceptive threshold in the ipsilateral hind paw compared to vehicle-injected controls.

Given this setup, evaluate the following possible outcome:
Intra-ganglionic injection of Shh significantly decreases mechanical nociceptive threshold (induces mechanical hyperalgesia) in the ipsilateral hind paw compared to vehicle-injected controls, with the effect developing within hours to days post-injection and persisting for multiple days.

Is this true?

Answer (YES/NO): NO